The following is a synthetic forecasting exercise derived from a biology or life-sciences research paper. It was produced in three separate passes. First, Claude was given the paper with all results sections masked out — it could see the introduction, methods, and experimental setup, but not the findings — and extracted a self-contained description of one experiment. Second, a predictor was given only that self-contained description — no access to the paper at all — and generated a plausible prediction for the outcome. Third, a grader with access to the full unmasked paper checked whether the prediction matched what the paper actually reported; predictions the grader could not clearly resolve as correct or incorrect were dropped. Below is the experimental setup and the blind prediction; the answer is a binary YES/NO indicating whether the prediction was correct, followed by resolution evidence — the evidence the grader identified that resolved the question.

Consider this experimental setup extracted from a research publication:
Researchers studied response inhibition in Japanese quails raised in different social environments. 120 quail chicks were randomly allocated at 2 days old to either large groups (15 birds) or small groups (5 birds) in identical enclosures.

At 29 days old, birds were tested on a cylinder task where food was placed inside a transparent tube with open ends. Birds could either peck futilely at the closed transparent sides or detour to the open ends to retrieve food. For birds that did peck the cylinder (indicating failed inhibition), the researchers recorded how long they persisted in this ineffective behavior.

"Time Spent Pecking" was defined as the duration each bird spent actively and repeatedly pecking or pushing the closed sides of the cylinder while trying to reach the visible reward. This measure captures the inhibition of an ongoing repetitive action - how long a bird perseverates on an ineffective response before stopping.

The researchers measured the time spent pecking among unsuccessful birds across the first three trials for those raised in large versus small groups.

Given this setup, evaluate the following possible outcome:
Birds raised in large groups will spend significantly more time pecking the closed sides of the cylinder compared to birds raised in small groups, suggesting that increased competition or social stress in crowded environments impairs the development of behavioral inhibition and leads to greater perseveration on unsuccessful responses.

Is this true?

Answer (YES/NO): NO